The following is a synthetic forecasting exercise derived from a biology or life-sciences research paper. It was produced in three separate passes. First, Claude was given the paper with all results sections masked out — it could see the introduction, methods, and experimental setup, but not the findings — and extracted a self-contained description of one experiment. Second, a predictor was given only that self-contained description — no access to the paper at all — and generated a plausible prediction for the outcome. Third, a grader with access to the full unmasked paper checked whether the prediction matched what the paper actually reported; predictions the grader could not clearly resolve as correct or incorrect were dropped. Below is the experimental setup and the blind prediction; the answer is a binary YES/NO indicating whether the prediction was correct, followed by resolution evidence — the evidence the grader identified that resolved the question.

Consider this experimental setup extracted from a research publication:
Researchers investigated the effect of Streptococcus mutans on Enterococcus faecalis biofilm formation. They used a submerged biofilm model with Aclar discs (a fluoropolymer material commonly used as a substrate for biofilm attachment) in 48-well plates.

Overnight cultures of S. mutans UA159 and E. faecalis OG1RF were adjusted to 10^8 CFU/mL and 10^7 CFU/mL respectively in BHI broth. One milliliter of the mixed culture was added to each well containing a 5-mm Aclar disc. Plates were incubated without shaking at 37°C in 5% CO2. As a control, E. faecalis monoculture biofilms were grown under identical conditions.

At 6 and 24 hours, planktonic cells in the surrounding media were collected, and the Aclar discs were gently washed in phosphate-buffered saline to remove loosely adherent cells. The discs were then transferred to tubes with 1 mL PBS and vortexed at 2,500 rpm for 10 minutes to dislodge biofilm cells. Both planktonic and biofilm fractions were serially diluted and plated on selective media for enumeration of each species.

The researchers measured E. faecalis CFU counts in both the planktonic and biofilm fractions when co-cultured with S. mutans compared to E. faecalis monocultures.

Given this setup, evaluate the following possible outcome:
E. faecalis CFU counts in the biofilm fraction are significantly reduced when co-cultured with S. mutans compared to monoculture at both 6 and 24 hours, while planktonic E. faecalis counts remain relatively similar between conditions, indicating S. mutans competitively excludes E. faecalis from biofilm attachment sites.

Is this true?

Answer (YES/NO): NO